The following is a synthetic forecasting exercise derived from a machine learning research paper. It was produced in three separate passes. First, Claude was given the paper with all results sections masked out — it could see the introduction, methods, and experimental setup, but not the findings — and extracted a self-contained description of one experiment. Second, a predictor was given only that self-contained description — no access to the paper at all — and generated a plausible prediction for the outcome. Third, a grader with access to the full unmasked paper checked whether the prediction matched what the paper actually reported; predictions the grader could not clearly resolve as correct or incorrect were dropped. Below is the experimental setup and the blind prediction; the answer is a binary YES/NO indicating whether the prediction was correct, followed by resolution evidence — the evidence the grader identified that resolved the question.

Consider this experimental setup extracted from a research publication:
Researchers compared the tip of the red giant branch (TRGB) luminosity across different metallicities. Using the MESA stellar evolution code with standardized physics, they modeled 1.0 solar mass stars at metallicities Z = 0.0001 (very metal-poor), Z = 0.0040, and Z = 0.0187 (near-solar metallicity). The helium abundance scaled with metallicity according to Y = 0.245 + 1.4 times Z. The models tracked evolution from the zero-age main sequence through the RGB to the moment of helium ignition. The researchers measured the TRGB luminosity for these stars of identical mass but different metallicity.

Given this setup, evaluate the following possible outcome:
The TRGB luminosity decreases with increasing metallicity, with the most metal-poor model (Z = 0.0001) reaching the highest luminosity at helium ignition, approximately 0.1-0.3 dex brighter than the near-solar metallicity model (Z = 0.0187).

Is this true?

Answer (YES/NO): NO